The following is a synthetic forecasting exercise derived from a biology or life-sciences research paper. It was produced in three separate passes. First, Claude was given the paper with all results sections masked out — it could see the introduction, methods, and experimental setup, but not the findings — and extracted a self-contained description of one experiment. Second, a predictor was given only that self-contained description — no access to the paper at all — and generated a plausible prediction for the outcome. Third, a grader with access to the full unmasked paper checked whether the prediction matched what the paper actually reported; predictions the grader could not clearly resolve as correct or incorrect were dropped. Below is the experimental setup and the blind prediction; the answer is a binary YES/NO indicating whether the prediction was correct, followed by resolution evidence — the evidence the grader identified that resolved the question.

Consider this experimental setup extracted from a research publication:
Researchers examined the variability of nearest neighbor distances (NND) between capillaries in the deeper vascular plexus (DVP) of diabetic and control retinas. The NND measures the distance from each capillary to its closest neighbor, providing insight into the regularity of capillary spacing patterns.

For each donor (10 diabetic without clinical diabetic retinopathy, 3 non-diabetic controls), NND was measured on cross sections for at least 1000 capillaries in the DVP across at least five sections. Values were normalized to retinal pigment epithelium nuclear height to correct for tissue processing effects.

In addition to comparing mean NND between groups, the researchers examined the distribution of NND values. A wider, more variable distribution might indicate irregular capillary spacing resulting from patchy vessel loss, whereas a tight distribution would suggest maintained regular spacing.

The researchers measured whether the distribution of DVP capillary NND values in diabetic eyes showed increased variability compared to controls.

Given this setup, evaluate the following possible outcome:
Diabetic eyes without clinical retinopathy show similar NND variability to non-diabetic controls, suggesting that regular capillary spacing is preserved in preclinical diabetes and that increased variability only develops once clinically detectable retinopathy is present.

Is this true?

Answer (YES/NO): YES